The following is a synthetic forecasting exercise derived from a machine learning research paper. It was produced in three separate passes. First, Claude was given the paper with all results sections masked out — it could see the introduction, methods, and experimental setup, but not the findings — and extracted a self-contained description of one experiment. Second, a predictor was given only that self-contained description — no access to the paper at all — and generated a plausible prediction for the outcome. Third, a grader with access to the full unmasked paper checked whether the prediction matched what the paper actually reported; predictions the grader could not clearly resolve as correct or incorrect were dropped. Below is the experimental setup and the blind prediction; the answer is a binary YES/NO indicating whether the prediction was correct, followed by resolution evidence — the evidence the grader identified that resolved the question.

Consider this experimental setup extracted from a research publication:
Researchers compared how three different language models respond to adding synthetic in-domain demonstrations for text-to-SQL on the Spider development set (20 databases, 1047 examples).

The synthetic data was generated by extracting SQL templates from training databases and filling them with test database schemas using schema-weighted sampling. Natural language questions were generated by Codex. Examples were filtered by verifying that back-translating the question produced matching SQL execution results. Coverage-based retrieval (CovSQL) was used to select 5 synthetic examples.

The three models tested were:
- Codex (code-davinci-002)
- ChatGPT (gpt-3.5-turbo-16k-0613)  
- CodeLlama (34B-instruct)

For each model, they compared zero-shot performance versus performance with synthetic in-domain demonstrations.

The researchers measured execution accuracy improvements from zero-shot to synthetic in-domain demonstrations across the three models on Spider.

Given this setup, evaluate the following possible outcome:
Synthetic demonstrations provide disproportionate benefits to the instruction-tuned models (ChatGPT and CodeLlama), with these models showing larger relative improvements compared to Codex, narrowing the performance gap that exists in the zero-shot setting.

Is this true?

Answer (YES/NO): NO